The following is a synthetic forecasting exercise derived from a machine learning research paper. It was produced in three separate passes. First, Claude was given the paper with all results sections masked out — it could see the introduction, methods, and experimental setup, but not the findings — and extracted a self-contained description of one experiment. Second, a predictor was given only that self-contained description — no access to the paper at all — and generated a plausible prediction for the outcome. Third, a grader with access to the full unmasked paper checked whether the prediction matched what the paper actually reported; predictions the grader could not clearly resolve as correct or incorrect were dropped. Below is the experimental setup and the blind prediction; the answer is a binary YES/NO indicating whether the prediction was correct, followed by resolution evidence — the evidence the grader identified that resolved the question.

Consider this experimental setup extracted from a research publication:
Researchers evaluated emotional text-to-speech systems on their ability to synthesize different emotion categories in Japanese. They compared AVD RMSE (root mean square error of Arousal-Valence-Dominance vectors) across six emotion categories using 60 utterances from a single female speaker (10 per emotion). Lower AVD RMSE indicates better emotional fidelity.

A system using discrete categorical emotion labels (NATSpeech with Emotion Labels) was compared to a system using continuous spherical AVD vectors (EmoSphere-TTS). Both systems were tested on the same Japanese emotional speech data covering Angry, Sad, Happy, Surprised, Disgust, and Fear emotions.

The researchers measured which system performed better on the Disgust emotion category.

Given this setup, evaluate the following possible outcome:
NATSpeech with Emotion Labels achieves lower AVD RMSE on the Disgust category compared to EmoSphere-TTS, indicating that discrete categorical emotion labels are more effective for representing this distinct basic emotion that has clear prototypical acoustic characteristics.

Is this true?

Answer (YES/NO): NO